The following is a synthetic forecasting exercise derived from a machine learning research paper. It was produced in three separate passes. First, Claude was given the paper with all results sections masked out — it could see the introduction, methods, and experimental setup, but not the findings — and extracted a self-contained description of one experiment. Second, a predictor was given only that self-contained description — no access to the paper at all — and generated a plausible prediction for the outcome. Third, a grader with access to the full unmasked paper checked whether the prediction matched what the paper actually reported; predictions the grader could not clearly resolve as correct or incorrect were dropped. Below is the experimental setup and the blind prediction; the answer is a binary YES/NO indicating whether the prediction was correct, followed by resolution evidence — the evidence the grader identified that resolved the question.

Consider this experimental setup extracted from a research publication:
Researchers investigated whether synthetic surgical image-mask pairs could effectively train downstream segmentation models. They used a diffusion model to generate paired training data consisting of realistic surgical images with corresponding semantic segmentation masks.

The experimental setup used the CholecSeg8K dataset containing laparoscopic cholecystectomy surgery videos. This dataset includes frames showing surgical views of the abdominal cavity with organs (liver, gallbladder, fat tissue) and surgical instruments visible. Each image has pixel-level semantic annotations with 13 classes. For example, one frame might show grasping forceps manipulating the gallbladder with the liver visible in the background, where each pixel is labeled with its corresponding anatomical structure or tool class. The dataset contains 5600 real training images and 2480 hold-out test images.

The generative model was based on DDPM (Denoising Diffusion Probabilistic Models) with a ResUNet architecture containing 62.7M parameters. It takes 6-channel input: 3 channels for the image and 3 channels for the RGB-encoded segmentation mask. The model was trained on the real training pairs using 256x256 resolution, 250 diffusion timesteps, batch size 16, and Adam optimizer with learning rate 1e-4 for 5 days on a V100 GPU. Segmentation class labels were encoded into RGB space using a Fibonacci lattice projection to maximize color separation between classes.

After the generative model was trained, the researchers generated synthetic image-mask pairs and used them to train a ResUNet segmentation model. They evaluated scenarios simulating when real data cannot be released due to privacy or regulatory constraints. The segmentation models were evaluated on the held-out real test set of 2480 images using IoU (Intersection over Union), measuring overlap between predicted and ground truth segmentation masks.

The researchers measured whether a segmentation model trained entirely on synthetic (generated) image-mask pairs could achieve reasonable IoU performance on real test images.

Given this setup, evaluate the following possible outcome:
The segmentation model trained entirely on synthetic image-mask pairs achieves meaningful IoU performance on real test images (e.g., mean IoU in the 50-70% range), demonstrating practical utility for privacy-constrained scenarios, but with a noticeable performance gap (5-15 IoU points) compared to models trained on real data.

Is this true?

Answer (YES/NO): NO